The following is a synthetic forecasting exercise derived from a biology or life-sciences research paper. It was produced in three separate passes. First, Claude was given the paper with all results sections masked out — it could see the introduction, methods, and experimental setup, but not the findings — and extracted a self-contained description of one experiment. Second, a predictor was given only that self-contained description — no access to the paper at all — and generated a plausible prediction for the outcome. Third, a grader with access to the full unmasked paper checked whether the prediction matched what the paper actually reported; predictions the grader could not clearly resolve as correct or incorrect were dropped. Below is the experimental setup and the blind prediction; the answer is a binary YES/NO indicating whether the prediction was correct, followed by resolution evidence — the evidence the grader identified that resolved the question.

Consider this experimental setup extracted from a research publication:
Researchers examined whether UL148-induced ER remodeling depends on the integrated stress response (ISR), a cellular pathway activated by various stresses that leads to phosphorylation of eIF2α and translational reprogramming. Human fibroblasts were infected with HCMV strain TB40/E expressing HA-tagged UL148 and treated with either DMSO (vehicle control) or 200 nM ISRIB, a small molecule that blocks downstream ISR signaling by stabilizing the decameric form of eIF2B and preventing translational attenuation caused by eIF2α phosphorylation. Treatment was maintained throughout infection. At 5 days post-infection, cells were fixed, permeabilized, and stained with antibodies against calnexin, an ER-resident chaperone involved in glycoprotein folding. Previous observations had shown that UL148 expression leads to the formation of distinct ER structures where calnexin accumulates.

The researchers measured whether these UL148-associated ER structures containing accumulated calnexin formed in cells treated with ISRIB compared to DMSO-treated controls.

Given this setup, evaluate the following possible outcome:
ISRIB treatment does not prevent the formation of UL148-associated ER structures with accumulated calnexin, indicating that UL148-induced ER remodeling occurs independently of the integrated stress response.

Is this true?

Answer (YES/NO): NO